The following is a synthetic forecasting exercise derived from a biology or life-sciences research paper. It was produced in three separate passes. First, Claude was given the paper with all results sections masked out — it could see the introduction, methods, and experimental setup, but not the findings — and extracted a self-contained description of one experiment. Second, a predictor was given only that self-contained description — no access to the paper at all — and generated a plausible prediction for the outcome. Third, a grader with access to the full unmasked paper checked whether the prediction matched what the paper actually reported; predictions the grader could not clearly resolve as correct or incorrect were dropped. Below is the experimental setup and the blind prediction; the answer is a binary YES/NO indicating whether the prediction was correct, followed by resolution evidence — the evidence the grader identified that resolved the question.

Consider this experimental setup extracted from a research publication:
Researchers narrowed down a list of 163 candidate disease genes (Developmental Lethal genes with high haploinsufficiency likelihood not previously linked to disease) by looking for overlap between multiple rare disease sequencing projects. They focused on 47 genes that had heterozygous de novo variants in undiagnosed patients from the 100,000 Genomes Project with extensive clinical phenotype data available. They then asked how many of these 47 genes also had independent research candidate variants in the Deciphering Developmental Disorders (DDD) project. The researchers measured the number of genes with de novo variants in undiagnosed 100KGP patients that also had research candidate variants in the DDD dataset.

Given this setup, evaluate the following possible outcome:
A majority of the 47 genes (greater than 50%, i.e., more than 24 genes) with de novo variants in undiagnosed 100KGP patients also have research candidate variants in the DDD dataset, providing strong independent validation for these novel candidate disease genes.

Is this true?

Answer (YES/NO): NO